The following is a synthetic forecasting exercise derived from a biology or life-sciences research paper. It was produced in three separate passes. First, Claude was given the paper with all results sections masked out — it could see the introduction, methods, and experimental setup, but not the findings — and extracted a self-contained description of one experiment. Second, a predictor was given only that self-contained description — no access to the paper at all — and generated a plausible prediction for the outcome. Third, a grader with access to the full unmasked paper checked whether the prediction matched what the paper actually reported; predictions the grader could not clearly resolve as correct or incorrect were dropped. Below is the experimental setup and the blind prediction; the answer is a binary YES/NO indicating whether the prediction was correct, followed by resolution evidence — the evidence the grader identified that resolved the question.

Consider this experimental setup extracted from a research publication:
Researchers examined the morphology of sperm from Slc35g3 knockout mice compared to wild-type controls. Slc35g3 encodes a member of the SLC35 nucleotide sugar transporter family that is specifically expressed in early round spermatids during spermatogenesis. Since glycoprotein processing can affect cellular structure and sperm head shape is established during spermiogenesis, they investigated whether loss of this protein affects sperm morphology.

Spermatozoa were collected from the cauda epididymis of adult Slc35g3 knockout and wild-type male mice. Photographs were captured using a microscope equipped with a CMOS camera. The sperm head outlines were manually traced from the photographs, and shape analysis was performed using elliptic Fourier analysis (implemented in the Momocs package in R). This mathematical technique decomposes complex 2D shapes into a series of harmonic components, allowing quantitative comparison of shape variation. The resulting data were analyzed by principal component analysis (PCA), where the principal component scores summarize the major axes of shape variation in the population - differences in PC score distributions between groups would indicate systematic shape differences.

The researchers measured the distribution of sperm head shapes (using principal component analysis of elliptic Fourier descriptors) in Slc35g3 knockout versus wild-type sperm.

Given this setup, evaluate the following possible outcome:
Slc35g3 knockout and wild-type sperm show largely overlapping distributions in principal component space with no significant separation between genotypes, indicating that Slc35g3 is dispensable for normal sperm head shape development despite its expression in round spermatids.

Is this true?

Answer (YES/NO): NO